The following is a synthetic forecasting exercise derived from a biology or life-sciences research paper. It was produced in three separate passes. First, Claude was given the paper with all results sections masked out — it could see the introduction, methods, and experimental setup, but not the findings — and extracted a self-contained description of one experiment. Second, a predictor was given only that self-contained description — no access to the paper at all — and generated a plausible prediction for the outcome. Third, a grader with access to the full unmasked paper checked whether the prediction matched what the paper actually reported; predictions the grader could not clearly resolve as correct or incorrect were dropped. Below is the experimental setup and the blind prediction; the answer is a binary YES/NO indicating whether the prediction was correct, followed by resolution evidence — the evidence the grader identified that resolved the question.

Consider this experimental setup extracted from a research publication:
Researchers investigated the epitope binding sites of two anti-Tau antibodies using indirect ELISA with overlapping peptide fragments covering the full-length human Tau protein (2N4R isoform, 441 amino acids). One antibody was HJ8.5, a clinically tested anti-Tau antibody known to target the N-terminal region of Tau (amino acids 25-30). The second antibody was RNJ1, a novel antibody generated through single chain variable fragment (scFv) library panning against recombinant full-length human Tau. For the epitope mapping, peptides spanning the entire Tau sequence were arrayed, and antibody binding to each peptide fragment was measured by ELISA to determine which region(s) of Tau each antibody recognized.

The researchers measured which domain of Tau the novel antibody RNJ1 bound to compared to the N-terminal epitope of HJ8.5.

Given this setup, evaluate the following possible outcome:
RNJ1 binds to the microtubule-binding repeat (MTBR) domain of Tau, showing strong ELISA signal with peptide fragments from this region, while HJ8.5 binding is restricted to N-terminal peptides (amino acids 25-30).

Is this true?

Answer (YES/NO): NO